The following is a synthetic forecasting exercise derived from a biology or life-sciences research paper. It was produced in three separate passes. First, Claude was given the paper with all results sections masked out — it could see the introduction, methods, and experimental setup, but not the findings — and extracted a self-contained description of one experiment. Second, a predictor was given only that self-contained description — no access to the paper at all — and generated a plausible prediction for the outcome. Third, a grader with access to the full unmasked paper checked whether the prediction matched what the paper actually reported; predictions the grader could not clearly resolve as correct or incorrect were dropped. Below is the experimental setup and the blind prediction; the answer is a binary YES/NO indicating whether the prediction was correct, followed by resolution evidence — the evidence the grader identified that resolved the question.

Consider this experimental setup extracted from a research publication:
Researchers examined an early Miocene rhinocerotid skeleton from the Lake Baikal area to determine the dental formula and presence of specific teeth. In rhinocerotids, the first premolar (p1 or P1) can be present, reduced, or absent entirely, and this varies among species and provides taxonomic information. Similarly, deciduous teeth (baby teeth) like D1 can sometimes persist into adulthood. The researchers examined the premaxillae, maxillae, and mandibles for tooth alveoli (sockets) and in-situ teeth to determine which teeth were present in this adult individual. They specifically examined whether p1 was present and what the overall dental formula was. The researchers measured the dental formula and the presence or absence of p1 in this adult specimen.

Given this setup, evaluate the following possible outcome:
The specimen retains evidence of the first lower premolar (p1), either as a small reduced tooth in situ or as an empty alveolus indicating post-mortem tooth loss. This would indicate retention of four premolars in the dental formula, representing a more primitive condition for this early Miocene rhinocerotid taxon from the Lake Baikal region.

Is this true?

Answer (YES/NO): NO